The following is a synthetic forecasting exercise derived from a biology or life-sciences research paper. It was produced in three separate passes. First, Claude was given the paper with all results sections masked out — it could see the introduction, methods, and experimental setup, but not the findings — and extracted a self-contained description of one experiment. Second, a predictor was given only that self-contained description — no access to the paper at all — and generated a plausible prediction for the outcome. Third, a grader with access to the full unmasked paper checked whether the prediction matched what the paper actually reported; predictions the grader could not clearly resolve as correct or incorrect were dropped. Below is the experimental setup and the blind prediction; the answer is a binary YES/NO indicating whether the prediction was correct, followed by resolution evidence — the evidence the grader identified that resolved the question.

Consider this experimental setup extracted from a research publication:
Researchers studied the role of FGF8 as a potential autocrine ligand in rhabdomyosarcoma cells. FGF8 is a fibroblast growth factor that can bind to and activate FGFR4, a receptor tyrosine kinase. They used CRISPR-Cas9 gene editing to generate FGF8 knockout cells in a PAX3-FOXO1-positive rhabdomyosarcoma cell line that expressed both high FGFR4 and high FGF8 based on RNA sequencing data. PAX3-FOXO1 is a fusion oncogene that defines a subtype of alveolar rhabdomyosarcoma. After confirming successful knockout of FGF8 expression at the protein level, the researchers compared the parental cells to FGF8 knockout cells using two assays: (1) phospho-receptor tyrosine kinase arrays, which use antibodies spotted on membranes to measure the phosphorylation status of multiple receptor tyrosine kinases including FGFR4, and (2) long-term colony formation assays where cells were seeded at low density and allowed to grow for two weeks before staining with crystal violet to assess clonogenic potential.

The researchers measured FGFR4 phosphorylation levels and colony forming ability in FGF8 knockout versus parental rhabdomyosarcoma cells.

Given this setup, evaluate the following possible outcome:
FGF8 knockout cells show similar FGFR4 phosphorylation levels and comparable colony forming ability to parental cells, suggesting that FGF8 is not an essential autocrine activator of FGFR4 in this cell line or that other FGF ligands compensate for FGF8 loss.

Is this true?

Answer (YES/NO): NO